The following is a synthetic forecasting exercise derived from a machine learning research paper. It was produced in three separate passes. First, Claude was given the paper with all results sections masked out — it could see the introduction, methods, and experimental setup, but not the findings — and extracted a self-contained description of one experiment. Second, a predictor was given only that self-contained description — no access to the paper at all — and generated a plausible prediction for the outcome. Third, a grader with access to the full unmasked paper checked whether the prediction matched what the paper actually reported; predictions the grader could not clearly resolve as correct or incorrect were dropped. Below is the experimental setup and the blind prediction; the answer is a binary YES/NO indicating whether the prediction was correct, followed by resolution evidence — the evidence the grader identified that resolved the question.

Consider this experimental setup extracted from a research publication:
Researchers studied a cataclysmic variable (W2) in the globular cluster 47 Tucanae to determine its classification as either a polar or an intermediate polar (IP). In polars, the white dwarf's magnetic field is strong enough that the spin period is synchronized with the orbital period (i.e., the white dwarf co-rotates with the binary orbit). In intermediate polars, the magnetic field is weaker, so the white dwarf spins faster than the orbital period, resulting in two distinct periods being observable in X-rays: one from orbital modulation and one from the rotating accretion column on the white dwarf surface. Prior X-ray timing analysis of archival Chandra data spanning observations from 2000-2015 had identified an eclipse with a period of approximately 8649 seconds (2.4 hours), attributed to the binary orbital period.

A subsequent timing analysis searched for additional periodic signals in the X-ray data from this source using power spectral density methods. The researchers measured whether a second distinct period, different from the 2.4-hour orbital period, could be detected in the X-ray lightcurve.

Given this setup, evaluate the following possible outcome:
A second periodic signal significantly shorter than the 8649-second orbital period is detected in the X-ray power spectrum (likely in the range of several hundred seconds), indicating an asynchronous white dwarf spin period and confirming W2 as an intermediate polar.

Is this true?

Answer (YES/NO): NO